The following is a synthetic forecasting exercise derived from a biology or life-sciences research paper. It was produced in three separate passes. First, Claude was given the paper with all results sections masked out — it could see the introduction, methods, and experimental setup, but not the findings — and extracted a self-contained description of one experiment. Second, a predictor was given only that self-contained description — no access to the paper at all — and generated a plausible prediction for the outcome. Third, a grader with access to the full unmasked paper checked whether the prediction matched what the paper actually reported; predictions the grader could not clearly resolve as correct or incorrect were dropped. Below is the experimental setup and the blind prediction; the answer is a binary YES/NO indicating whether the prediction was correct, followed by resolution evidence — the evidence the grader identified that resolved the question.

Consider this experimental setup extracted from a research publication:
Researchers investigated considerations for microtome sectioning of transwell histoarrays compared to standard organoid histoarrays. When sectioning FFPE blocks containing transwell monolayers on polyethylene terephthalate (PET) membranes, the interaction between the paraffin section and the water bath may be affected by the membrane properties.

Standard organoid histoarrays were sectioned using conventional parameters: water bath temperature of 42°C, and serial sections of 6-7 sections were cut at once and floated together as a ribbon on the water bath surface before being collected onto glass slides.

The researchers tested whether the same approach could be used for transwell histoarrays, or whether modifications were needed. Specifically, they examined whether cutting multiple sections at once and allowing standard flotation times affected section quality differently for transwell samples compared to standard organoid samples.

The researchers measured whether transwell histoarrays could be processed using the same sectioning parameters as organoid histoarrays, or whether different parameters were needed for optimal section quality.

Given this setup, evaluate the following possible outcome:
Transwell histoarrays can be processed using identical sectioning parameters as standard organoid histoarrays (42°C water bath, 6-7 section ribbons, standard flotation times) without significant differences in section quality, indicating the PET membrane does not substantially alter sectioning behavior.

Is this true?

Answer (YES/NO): NO